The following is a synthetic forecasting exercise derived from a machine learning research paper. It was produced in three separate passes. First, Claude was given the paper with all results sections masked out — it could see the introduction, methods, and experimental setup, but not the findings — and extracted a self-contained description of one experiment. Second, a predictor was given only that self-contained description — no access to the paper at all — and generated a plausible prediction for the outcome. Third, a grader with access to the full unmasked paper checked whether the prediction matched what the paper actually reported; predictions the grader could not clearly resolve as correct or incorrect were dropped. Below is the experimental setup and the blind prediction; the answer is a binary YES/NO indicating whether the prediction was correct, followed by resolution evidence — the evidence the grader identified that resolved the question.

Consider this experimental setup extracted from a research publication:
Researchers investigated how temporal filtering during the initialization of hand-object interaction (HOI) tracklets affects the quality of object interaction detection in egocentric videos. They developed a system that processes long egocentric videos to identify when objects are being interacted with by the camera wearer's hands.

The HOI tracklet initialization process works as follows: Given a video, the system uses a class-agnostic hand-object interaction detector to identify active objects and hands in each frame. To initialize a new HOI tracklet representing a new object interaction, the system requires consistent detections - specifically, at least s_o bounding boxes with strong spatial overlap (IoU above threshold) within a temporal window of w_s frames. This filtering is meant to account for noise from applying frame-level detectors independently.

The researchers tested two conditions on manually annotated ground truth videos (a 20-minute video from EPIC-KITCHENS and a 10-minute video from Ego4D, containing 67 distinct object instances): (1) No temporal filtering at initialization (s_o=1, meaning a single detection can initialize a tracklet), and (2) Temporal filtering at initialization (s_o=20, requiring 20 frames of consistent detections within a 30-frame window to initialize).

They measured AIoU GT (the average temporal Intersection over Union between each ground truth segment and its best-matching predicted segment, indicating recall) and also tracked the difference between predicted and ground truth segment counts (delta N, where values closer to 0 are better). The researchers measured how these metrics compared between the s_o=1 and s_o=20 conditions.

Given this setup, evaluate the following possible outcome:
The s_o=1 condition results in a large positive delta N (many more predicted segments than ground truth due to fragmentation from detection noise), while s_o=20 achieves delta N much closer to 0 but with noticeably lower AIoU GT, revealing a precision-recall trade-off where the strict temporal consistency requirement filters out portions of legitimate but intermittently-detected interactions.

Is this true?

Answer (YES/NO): YES